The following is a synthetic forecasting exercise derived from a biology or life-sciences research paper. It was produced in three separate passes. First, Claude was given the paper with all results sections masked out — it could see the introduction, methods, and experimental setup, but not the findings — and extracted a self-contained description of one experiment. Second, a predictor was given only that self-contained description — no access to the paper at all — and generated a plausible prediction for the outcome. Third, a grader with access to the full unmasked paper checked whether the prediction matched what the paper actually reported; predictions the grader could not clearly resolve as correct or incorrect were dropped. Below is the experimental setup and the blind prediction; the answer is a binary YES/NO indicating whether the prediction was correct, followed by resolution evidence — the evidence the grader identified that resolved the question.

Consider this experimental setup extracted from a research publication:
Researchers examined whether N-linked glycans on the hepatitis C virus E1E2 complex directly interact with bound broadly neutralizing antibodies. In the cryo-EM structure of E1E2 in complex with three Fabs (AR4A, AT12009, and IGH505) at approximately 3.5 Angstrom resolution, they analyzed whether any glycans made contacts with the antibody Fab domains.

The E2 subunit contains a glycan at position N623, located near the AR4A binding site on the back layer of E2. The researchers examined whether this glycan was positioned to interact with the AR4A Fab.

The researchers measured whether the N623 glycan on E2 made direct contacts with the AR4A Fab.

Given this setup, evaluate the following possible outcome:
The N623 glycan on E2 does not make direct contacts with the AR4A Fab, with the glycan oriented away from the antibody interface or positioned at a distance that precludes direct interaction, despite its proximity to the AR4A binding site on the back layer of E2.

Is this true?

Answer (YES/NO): NO